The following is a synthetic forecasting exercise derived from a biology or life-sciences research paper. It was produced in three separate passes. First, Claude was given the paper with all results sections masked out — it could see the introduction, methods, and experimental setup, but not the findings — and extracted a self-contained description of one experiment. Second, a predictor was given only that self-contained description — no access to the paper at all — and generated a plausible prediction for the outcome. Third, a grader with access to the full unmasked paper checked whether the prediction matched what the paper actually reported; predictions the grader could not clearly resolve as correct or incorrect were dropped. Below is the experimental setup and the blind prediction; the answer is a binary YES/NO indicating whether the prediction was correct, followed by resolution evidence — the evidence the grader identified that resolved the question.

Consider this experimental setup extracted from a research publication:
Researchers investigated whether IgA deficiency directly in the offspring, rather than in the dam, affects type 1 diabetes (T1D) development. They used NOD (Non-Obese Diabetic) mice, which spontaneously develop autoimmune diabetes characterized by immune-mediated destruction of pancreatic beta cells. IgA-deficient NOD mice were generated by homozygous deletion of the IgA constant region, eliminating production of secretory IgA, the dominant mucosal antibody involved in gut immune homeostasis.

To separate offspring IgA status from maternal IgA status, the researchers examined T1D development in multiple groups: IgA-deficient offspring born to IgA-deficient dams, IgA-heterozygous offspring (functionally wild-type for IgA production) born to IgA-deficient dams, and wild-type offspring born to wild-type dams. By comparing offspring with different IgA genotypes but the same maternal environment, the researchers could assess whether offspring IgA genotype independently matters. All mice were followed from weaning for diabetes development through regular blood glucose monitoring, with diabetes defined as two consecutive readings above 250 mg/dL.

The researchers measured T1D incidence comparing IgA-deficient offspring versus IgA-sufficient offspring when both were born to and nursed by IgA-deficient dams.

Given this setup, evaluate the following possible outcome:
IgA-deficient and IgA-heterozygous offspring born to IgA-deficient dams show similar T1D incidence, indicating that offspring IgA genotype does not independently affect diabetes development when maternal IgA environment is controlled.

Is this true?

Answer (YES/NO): NO